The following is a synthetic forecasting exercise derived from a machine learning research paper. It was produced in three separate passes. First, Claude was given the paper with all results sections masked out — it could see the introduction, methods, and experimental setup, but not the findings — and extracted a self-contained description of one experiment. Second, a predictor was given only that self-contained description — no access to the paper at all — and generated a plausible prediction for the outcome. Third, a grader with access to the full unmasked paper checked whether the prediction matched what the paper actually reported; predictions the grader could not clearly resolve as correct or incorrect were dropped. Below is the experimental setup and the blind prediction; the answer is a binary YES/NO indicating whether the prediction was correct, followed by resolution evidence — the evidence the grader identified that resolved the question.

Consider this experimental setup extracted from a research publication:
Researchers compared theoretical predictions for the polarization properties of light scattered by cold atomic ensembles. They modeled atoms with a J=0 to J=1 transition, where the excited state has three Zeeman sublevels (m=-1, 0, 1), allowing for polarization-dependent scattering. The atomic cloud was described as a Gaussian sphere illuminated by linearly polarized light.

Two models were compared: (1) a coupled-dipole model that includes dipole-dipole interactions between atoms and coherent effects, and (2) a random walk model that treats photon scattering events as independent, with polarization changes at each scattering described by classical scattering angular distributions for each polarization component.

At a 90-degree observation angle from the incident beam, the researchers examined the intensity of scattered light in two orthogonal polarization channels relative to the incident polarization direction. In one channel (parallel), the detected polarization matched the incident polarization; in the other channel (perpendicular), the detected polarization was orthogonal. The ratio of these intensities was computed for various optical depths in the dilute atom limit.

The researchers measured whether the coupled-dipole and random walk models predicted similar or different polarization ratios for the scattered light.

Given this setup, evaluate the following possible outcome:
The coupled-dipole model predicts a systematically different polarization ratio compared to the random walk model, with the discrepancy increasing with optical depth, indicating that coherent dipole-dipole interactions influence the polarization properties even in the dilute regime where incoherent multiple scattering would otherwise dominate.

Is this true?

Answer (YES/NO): NO